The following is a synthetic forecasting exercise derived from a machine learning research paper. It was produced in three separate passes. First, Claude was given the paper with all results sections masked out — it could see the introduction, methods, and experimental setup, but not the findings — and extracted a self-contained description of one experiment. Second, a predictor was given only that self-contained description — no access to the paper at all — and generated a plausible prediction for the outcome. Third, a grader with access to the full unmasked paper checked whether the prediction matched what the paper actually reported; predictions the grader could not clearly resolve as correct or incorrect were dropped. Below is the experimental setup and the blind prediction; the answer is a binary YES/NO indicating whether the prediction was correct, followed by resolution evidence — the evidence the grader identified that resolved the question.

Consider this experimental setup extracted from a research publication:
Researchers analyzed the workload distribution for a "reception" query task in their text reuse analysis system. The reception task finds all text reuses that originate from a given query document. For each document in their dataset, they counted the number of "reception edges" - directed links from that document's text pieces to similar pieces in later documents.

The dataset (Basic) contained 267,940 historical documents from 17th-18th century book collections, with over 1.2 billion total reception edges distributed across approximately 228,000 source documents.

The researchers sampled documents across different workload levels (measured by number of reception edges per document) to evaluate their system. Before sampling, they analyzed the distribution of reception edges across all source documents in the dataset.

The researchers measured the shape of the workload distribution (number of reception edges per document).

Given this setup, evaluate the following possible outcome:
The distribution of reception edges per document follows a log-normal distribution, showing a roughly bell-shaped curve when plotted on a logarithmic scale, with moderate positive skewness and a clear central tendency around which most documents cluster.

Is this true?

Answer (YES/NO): NO